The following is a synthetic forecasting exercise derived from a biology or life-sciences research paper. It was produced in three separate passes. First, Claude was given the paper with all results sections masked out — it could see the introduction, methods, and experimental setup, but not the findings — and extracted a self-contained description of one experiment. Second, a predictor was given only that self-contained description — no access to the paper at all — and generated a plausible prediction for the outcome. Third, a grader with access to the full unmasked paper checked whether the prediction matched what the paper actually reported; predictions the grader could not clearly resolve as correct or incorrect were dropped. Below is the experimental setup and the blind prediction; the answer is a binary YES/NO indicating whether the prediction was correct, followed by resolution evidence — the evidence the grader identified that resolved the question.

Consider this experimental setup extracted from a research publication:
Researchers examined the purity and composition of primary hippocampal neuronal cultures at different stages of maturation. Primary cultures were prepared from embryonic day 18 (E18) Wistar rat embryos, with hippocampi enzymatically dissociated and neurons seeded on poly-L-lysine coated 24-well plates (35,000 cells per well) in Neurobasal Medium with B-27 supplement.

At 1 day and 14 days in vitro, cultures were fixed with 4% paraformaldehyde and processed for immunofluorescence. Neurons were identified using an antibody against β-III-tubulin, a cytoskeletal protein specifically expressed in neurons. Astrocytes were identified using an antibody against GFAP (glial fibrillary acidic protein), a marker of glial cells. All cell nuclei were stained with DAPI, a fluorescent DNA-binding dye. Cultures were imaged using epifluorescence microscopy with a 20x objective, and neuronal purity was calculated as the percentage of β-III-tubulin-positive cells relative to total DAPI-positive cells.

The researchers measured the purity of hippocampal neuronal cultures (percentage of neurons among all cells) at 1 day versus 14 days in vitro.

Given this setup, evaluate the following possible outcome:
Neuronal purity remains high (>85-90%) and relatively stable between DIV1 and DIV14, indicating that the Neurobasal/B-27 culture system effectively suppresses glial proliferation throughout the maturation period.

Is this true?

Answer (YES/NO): NO